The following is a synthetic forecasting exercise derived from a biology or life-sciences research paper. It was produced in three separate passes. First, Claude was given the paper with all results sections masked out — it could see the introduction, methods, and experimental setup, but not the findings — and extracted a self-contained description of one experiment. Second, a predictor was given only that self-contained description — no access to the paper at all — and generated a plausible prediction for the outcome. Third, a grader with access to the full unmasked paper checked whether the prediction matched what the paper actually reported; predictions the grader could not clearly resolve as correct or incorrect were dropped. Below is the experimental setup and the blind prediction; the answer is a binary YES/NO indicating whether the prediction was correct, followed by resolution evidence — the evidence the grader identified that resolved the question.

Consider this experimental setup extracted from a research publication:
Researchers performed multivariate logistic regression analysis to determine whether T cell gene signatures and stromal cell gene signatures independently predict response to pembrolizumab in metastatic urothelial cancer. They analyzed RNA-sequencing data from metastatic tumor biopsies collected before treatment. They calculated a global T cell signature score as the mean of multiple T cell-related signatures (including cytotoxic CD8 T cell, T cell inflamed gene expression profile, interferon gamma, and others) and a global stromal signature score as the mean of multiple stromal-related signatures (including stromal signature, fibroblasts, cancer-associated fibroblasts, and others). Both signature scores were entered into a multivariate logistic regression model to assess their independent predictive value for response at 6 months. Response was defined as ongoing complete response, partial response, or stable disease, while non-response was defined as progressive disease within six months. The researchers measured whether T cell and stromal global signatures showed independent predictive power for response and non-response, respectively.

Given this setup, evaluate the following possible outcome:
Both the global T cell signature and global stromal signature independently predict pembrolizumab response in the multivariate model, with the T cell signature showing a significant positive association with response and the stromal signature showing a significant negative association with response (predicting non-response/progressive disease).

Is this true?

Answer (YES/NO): YES